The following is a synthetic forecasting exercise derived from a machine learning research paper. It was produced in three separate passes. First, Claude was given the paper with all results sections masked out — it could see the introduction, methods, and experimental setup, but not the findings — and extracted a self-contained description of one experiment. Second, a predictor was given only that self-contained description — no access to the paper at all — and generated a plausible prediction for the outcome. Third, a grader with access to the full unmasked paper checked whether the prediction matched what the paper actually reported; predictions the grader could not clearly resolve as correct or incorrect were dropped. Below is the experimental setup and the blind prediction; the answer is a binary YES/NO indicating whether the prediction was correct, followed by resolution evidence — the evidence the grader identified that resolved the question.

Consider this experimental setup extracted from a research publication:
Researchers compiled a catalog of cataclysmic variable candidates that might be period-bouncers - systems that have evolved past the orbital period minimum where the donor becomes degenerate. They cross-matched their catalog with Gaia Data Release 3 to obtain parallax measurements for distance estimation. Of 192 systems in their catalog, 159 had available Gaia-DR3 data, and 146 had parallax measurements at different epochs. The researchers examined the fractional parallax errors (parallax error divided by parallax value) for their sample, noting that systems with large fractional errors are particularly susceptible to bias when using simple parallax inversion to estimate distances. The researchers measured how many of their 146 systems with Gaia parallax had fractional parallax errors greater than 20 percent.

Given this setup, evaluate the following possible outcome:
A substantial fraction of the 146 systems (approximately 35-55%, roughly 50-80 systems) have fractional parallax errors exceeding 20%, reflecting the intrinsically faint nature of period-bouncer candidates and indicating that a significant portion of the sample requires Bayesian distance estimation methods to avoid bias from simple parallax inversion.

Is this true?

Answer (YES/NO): NO